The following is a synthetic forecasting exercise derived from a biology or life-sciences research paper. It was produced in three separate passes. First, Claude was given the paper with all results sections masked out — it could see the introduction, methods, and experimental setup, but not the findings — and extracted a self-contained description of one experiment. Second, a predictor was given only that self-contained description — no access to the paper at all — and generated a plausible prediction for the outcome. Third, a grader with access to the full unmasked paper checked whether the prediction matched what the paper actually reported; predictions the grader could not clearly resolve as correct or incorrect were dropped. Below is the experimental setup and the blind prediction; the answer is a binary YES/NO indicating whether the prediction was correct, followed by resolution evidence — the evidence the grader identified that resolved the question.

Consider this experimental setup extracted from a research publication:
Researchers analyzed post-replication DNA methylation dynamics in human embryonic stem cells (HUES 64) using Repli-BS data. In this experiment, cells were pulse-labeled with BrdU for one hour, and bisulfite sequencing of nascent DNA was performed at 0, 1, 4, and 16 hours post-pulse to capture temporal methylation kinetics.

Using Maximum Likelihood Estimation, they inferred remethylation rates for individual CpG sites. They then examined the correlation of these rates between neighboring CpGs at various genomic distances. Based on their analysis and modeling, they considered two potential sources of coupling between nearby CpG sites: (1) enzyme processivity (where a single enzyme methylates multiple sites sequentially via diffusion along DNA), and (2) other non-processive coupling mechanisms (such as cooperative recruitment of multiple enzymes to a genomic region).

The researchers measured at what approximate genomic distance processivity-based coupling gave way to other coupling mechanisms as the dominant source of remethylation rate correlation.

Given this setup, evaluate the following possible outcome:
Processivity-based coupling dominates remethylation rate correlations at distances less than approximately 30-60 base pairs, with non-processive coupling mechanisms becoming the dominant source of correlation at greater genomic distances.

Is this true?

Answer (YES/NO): NO